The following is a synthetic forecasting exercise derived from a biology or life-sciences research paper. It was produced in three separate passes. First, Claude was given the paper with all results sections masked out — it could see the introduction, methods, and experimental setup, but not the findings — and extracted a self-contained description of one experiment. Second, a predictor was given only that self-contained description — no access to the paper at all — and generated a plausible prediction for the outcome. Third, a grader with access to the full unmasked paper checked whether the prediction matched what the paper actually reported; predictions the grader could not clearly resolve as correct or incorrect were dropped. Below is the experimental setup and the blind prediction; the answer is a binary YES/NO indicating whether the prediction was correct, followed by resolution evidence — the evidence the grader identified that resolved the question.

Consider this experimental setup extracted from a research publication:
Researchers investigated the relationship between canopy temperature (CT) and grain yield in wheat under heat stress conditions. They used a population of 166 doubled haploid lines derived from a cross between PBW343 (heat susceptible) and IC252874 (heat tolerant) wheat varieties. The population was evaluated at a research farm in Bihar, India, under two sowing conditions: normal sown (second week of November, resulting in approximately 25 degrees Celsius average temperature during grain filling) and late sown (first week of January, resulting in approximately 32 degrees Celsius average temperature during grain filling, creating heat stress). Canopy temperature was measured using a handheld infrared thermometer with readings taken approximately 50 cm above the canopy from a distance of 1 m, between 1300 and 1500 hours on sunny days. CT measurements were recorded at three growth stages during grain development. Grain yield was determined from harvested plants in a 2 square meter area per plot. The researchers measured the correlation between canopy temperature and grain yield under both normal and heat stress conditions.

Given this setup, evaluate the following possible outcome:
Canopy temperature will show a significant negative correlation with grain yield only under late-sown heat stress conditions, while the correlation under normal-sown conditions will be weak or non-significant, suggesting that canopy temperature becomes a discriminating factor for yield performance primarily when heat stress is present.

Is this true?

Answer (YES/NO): NO